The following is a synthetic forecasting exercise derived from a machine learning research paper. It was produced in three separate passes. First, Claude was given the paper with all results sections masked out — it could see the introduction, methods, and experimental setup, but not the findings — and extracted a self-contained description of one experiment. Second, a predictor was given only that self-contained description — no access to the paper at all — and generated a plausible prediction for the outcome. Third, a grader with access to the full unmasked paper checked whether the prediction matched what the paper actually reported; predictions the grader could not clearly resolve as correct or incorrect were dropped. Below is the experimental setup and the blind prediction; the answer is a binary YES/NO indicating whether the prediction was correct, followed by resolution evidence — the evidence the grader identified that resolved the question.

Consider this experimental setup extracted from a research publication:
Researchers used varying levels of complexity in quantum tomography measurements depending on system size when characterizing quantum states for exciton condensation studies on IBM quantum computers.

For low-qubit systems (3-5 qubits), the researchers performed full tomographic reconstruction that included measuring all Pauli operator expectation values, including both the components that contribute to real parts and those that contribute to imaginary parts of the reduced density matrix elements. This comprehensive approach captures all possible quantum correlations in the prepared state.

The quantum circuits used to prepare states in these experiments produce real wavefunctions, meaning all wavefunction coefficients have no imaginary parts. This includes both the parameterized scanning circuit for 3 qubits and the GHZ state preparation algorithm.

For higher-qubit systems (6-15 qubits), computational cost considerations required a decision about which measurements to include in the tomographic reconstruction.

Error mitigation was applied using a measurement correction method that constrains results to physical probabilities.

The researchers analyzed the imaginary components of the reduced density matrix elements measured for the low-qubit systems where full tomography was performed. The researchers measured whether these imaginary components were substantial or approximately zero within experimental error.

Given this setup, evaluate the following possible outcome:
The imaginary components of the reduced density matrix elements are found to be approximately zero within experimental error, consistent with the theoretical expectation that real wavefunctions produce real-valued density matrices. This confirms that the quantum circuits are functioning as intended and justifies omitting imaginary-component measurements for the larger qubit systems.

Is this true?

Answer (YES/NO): YES